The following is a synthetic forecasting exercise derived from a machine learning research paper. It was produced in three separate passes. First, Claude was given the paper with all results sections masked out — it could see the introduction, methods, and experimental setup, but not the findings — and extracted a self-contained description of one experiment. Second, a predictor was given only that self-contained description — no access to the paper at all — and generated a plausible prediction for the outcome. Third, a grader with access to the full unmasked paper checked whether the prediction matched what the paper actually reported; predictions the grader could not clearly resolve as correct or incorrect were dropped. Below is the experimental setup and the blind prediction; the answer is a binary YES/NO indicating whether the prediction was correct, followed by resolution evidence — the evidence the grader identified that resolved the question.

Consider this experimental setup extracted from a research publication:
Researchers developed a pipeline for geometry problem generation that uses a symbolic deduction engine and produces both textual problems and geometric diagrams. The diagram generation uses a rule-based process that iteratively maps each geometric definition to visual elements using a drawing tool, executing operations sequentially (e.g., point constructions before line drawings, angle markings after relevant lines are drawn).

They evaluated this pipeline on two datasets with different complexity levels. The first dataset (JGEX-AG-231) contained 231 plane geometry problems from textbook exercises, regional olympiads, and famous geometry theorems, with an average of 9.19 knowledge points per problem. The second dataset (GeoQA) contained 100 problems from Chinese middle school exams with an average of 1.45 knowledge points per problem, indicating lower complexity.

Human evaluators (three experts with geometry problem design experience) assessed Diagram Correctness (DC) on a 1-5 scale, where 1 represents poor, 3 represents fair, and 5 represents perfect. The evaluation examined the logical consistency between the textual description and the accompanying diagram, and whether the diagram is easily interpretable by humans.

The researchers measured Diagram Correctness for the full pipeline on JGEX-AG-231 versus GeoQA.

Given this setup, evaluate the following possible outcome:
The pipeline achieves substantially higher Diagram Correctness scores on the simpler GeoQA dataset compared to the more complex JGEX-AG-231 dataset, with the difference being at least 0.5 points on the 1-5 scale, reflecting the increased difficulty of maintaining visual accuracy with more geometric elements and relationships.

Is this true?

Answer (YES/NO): YES